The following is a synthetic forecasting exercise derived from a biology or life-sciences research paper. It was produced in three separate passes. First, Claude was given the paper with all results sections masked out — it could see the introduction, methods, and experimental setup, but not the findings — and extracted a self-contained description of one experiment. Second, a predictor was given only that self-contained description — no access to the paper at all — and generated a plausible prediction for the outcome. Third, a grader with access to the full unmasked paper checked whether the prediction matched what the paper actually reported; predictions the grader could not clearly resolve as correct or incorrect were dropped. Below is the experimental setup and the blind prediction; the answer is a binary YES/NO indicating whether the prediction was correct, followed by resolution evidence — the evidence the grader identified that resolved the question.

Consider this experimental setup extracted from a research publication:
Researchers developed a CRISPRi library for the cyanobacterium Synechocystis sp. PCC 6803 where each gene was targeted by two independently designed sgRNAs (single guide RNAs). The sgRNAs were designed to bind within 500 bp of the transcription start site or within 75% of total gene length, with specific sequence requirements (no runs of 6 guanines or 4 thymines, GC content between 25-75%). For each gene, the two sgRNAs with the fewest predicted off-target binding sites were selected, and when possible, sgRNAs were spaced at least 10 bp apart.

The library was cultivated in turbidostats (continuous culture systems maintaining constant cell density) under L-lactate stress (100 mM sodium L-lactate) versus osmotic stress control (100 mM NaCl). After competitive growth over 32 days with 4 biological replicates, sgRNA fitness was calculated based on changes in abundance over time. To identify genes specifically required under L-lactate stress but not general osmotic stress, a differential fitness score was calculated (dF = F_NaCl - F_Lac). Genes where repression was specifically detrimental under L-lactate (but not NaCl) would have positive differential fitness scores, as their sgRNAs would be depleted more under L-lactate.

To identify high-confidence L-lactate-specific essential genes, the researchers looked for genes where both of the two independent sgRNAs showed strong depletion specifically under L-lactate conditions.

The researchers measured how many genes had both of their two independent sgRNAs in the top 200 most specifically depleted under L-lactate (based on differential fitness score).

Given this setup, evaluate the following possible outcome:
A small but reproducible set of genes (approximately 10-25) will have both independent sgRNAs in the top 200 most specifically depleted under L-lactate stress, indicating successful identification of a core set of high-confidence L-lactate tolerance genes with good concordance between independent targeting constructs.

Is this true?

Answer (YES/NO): NO